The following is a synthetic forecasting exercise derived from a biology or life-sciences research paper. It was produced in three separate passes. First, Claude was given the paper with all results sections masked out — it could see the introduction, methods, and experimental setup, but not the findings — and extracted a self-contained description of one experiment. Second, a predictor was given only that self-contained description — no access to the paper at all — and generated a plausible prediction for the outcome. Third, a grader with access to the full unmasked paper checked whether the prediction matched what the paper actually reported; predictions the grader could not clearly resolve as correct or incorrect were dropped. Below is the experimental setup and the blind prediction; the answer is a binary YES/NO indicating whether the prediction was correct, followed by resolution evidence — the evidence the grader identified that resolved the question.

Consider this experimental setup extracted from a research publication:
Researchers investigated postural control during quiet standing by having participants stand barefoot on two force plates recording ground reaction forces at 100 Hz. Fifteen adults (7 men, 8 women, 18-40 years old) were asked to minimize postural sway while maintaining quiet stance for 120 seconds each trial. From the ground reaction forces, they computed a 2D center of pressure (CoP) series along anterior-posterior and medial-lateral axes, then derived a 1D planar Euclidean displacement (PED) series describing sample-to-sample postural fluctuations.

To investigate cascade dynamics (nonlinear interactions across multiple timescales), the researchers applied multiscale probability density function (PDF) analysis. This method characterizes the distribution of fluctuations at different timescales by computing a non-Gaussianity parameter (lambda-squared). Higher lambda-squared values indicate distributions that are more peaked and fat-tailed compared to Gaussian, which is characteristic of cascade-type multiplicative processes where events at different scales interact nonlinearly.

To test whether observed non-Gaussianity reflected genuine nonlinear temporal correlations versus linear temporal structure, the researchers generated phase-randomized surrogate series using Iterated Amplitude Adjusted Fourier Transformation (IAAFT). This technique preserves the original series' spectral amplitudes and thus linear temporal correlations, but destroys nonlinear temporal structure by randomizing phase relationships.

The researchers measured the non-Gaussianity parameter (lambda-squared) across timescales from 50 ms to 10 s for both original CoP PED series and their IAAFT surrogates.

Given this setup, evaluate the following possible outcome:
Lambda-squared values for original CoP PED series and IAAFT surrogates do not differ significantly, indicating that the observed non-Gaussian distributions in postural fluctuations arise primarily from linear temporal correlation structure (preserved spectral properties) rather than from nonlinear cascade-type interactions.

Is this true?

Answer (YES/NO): NO